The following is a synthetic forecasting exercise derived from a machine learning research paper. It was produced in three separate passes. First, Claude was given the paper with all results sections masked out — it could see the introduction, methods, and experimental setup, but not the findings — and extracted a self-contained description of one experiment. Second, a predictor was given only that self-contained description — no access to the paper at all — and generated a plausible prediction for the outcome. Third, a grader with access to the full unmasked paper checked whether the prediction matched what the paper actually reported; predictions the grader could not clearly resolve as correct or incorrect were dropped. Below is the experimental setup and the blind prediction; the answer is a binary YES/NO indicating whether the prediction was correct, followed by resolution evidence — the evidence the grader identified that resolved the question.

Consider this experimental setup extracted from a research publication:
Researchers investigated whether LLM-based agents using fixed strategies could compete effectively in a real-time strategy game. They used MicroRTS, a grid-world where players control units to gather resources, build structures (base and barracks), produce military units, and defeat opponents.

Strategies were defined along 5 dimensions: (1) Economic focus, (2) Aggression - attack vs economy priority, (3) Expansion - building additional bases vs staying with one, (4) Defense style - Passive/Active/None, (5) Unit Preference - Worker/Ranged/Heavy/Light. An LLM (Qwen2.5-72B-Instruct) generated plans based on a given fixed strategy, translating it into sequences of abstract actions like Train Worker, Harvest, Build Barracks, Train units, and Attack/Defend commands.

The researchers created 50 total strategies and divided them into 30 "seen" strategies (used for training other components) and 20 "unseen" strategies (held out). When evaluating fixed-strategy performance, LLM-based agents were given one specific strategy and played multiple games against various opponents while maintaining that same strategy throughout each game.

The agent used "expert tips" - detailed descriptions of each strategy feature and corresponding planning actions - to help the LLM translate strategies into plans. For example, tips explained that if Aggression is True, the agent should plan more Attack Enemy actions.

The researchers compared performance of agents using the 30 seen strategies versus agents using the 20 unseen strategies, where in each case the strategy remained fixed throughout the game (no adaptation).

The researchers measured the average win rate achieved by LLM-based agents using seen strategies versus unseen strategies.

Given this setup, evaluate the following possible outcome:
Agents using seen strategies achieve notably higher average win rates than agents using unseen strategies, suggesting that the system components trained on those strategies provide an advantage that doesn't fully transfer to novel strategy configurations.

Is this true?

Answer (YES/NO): YES